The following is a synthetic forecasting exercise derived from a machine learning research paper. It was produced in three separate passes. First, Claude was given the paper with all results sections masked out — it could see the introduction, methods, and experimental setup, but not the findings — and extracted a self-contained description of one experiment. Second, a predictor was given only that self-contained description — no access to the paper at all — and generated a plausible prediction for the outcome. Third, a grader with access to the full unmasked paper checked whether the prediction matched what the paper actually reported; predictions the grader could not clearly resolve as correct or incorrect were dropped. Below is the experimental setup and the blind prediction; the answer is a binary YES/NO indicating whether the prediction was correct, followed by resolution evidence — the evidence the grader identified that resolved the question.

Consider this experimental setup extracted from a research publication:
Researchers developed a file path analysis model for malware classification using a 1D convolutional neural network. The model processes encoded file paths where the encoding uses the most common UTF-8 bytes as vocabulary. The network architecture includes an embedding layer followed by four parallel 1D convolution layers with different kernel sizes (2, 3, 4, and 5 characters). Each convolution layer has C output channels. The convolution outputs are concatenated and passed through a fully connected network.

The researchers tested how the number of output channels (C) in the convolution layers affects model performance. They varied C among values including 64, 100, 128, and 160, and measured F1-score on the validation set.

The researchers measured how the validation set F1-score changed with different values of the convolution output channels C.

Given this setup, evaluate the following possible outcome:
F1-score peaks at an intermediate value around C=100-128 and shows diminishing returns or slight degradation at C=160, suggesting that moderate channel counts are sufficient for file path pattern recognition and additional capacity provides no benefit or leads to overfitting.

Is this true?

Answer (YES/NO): NO